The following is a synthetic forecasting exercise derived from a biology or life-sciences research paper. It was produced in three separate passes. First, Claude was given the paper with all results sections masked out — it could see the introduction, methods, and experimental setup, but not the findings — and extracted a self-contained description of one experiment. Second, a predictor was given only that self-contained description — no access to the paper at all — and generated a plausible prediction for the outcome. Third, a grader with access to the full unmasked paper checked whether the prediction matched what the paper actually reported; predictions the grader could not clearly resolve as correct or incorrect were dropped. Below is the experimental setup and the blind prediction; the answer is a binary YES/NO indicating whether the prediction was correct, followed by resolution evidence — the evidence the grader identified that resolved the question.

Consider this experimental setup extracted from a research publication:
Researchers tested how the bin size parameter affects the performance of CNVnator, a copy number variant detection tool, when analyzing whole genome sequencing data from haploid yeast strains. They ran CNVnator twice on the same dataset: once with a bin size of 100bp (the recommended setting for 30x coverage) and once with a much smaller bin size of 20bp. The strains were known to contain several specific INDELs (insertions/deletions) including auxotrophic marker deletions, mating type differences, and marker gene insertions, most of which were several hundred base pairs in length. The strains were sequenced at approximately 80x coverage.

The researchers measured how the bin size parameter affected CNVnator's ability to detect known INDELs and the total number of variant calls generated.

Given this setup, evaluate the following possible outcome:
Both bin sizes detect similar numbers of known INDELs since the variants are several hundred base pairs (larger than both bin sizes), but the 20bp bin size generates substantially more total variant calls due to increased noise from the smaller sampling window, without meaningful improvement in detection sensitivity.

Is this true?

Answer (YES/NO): NO